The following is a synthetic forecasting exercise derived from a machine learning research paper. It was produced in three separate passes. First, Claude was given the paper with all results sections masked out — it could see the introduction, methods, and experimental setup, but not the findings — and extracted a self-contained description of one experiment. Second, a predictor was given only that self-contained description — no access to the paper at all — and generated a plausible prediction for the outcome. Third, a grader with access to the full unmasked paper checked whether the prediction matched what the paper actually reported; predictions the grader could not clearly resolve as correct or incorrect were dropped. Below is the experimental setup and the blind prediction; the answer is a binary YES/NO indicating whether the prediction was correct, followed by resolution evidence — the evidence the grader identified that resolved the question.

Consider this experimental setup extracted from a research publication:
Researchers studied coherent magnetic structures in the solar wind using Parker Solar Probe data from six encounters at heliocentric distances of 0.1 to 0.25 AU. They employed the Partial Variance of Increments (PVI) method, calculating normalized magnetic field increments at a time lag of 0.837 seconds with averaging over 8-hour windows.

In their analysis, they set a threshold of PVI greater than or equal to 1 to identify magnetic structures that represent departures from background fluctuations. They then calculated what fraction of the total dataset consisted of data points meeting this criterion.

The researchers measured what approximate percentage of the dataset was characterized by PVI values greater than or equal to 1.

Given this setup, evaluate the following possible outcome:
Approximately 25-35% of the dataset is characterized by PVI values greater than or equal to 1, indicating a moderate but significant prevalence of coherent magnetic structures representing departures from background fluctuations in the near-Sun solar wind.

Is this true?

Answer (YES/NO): NO